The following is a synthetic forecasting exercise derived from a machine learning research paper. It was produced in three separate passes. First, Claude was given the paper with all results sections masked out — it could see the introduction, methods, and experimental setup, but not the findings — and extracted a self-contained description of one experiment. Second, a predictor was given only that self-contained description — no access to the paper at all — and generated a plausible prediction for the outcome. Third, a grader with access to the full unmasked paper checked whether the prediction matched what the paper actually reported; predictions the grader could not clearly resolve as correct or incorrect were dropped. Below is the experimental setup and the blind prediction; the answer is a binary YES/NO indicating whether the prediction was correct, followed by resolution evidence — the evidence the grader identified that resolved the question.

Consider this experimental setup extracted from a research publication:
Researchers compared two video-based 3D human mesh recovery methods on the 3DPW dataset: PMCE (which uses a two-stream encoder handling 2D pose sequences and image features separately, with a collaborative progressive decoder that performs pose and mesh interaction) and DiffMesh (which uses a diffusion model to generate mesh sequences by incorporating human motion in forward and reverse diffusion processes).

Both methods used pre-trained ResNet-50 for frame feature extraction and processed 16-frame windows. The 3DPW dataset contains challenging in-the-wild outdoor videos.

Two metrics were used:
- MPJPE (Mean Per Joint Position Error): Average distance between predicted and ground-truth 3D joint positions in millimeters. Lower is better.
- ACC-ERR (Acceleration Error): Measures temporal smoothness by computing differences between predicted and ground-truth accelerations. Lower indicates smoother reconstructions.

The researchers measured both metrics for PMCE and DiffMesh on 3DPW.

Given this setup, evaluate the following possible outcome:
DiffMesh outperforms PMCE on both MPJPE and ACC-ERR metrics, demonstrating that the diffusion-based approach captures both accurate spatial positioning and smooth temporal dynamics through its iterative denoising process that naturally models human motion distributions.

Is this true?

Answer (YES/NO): NO